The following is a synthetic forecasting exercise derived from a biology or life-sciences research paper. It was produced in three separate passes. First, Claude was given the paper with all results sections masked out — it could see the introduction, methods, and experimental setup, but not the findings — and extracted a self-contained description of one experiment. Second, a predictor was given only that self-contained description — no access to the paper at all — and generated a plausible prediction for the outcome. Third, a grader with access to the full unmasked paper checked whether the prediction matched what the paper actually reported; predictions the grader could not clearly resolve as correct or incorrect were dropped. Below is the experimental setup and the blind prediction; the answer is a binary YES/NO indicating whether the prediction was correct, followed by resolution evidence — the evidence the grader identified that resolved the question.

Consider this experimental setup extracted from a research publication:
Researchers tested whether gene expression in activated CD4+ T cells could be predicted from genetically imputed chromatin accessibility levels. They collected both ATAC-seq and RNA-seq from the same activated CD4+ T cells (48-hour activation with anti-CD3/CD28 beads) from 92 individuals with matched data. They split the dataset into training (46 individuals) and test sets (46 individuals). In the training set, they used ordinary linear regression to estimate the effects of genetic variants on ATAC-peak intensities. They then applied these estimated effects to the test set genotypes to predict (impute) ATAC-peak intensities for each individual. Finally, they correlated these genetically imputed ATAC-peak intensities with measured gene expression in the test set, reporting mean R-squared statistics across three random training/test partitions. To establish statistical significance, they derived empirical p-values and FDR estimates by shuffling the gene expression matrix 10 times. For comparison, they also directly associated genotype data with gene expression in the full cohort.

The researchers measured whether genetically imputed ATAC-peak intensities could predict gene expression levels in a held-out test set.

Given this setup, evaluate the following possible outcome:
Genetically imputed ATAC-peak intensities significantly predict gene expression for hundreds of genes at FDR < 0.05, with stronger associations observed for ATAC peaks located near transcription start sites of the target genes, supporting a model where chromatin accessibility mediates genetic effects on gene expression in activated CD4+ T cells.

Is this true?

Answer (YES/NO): NO